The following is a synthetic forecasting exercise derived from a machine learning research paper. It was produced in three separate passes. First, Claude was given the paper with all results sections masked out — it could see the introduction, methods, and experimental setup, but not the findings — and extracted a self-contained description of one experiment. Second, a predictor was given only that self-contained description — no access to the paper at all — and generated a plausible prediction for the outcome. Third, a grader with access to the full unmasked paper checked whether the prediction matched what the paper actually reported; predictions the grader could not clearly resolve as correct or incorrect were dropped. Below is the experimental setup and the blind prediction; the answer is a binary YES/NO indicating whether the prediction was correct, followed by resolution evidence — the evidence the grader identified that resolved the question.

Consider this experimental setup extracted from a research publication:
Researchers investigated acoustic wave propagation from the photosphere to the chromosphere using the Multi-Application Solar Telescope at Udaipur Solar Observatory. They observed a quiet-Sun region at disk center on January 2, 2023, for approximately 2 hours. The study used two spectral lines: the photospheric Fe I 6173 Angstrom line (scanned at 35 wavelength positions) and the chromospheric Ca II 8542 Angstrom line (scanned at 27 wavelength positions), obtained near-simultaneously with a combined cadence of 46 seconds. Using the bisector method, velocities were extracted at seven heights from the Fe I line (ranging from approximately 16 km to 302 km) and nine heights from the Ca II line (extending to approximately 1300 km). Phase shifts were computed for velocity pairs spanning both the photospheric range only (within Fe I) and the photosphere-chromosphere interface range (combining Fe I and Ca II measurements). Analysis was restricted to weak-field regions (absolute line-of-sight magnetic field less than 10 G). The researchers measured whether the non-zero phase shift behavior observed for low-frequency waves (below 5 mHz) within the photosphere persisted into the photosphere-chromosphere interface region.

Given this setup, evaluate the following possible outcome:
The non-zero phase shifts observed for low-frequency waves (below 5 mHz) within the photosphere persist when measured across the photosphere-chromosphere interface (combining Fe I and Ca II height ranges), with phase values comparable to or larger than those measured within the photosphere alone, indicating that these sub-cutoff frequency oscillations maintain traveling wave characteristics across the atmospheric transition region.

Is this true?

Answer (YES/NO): YES